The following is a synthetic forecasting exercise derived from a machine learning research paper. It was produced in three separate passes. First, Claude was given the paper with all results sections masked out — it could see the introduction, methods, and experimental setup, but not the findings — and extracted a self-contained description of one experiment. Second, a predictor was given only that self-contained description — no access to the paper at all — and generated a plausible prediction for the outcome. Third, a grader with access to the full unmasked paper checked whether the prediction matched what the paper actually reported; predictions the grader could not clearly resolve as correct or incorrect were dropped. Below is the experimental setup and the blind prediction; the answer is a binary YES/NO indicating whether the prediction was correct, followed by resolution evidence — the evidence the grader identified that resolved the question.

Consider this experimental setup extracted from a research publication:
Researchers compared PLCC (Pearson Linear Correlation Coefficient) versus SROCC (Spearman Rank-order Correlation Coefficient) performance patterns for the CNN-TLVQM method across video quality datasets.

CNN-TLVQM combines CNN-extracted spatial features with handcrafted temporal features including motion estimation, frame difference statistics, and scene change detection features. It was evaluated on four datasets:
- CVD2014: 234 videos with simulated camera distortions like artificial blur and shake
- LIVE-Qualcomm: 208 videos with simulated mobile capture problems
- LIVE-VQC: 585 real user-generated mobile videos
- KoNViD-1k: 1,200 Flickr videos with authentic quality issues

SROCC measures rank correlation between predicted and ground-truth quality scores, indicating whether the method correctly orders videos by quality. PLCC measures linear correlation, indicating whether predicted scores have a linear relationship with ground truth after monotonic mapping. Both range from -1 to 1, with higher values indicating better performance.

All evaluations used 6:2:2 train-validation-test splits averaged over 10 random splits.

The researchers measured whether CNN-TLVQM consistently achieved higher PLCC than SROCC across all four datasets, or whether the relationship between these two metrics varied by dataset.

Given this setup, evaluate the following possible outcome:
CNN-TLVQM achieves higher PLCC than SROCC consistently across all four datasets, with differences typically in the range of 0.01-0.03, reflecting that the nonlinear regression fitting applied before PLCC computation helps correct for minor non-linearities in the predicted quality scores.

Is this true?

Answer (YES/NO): NO